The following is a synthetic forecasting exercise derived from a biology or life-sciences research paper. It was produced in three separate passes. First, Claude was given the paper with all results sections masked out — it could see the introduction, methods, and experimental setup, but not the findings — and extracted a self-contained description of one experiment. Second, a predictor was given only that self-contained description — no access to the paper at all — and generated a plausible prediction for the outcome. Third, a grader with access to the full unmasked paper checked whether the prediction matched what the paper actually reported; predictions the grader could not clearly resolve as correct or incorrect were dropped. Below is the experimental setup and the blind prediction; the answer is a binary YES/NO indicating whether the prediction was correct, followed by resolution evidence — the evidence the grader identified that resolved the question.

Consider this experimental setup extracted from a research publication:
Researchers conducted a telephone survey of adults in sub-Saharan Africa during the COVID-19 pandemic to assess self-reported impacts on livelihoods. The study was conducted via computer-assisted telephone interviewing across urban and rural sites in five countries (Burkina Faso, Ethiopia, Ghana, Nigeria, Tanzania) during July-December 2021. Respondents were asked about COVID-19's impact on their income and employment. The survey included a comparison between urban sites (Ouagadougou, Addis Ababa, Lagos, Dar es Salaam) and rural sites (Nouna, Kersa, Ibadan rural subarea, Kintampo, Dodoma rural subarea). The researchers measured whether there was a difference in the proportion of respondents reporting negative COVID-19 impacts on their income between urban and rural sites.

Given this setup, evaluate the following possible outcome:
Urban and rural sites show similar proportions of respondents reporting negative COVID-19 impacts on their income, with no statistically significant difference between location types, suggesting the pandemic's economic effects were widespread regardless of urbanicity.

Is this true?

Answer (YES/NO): NO